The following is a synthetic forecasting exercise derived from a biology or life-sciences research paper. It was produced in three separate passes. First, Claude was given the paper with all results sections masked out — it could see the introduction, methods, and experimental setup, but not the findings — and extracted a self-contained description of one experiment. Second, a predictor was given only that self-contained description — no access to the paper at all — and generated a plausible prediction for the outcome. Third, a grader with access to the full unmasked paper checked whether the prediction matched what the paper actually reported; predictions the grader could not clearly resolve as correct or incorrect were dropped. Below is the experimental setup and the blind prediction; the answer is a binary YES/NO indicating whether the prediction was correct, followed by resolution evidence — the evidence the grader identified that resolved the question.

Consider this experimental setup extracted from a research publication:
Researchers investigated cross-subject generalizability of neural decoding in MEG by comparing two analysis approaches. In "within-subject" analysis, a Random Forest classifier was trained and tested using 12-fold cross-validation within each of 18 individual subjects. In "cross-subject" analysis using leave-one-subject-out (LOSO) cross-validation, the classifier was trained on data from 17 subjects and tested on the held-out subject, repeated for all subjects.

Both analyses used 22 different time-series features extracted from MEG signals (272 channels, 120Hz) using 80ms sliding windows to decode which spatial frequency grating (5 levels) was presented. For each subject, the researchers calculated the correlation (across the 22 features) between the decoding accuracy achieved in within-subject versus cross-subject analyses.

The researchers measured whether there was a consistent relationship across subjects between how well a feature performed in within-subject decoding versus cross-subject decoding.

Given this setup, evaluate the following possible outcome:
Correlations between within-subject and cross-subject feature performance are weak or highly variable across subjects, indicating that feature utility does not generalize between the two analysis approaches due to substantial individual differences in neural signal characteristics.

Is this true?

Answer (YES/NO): NO